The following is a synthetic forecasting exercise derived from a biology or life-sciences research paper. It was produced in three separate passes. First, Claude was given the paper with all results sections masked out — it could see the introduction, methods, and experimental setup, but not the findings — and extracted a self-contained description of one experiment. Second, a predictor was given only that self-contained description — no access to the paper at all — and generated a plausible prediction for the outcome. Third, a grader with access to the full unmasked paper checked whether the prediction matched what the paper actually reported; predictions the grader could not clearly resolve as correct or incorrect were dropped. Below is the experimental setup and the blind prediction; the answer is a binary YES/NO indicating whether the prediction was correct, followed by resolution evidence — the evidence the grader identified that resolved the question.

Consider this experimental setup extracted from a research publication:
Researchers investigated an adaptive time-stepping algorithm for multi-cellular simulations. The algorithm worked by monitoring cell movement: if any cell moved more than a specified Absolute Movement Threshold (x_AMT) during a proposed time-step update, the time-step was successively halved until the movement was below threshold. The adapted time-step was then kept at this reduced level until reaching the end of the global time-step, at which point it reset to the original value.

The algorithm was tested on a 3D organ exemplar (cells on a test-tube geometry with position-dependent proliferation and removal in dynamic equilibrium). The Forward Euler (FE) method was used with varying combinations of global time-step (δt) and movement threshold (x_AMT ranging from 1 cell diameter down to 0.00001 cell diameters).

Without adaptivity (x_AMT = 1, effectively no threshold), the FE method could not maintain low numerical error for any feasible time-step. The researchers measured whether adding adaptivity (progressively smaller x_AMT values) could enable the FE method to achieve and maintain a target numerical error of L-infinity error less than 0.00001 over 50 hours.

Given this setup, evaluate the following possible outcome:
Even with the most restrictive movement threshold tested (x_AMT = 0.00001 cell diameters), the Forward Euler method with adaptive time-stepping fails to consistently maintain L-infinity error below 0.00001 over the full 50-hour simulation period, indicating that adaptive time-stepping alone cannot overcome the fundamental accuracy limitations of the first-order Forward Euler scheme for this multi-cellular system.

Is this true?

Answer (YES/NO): YES